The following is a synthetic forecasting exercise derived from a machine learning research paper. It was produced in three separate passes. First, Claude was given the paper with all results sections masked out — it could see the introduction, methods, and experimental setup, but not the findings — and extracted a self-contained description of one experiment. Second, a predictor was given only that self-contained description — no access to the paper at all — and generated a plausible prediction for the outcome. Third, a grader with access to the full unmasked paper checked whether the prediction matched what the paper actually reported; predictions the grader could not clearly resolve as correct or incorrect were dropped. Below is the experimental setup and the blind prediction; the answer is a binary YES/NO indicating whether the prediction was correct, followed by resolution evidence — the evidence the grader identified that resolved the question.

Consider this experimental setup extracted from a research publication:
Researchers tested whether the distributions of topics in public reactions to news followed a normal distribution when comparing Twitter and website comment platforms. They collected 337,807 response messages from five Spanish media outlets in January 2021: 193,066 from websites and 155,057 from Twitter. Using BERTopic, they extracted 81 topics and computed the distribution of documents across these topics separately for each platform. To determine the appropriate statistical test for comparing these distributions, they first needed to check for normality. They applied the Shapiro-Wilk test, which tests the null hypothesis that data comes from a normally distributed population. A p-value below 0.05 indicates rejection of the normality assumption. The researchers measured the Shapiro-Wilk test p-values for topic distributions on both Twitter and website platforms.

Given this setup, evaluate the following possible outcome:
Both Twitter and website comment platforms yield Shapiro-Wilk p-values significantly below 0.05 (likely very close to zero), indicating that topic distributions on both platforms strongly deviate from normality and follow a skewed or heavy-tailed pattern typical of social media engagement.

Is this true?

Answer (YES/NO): YES